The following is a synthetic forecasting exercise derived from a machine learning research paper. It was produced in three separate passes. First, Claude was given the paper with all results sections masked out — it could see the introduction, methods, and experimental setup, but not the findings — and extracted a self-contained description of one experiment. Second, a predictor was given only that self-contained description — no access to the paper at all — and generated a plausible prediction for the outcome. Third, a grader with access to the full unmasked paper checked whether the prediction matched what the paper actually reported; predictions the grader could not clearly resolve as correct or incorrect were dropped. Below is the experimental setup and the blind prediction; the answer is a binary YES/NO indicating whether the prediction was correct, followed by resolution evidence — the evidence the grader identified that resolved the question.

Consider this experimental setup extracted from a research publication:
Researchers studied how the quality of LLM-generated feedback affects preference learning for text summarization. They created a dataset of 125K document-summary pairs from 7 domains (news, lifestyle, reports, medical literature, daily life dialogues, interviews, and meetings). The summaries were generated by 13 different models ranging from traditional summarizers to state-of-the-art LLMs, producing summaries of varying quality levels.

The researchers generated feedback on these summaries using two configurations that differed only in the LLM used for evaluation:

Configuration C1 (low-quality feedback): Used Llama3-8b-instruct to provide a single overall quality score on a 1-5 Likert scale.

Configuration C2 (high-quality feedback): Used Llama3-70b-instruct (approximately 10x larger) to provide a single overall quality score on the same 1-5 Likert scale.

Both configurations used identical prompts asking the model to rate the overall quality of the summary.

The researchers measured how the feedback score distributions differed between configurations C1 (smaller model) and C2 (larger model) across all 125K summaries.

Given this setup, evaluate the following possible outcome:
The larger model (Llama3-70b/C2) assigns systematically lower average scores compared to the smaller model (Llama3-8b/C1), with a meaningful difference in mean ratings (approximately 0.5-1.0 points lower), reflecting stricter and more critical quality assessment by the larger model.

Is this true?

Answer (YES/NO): NO